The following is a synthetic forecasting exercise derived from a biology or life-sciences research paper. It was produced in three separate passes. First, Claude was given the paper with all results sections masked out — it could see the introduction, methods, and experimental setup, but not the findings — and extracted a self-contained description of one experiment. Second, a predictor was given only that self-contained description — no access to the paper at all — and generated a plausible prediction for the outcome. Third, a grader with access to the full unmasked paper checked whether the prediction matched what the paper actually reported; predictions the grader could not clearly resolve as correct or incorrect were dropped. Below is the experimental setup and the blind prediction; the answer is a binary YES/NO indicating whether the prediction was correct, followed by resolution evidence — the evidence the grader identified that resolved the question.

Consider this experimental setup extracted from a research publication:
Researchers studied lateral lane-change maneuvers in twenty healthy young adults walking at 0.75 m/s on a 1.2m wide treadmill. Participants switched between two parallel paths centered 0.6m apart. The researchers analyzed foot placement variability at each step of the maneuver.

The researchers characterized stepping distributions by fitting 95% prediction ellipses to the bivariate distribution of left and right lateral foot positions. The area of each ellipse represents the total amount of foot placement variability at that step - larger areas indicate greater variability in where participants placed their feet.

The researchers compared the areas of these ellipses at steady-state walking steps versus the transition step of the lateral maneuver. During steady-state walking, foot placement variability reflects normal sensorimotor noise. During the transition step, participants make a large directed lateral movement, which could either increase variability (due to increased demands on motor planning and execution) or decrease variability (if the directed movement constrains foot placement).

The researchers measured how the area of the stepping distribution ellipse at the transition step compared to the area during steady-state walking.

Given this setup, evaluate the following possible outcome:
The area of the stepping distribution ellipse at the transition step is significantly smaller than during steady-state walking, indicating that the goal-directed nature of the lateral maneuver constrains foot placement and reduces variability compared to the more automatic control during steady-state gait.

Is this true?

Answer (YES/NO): NO